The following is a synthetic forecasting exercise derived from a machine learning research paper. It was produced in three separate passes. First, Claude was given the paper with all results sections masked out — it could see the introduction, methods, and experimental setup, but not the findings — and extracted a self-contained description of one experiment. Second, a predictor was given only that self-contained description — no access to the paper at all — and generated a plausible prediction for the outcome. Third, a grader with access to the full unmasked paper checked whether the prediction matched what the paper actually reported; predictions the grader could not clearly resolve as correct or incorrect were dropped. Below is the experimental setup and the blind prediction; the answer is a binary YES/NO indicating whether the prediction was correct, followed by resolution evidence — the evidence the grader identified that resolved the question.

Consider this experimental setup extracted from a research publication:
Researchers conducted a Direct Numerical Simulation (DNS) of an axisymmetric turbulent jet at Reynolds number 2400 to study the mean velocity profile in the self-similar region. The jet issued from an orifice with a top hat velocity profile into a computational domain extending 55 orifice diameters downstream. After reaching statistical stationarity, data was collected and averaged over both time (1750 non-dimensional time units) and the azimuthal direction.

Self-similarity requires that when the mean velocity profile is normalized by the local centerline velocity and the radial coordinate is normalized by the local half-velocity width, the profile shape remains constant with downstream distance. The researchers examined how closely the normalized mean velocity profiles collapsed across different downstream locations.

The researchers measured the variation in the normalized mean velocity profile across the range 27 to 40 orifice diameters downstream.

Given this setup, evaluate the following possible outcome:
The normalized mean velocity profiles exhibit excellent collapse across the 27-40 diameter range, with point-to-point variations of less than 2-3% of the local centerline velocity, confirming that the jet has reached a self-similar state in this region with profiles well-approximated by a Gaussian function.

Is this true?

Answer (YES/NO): NO